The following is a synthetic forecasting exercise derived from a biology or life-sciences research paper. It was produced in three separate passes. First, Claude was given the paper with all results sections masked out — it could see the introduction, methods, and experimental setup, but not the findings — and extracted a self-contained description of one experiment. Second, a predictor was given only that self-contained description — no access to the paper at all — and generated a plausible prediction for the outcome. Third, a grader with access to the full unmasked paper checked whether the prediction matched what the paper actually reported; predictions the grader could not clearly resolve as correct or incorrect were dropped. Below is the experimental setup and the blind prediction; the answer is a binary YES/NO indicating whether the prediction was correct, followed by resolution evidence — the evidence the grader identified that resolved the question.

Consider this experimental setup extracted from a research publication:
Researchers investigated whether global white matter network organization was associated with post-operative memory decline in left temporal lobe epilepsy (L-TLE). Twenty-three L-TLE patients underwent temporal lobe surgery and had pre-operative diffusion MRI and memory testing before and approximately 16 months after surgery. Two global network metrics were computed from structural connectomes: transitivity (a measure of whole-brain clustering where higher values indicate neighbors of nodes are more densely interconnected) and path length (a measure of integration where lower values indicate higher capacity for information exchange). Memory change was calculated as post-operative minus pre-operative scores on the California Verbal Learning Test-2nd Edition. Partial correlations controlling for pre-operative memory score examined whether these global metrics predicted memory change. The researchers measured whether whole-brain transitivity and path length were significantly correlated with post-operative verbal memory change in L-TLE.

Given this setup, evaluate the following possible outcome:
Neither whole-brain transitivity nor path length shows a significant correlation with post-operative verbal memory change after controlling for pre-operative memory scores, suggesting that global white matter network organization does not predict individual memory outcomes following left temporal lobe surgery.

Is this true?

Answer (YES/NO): NO